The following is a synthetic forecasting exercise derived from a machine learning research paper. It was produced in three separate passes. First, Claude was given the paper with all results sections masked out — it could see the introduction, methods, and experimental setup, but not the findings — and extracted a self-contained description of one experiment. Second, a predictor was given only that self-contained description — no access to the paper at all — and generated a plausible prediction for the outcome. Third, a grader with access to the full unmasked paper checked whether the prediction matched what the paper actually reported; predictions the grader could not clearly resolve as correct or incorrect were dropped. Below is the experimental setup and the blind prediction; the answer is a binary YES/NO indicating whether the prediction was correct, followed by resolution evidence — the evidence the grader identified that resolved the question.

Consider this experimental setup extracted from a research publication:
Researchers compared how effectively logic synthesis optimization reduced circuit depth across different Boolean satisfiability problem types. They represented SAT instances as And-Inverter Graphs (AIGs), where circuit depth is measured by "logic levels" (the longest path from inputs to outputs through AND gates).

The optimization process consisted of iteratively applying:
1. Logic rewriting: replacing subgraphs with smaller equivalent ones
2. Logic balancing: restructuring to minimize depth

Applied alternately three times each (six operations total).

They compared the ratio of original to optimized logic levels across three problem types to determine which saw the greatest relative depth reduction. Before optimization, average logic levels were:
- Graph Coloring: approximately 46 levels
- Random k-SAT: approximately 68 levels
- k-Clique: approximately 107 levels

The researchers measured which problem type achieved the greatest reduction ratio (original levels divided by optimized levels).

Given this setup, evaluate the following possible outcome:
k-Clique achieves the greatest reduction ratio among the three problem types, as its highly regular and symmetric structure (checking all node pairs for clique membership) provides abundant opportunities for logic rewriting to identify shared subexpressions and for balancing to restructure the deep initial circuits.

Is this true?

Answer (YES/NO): YES